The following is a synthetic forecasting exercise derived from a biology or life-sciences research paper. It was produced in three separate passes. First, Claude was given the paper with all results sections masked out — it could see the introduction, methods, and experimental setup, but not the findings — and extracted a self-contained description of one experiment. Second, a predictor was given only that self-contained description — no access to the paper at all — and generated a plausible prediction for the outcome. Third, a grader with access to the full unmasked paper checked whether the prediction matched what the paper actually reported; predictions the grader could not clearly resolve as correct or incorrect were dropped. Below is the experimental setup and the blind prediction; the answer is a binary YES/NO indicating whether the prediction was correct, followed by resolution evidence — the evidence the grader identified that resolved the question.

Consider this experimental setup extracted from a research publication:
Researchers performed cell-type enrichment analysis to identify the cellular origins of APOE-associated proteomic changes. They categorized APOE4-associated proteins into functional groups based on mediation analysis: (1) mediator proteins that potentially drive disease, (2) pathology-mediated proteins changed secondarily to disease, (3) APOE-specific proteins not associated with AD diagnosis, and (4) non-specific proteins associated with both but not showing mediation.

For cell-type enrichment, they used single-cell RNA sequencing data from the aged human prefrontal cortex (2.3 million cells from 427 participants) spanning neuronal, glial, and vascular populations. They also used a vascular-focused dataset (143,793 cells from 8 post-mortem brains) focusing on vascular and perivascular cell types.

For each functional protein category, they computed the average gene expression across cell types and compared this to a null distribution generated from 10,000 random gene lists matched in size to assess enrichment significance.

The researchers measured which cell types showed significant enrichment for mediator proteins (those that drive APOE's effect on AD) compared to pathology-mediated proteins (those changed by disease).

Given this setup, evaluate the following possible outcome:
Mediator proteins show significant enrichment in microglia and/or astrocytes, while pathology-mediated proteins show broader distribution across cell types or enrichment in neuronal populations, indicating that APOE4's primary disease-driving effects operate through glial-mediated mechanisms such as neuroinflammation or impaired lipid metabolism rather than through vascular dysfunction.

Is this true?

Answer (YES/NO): NO